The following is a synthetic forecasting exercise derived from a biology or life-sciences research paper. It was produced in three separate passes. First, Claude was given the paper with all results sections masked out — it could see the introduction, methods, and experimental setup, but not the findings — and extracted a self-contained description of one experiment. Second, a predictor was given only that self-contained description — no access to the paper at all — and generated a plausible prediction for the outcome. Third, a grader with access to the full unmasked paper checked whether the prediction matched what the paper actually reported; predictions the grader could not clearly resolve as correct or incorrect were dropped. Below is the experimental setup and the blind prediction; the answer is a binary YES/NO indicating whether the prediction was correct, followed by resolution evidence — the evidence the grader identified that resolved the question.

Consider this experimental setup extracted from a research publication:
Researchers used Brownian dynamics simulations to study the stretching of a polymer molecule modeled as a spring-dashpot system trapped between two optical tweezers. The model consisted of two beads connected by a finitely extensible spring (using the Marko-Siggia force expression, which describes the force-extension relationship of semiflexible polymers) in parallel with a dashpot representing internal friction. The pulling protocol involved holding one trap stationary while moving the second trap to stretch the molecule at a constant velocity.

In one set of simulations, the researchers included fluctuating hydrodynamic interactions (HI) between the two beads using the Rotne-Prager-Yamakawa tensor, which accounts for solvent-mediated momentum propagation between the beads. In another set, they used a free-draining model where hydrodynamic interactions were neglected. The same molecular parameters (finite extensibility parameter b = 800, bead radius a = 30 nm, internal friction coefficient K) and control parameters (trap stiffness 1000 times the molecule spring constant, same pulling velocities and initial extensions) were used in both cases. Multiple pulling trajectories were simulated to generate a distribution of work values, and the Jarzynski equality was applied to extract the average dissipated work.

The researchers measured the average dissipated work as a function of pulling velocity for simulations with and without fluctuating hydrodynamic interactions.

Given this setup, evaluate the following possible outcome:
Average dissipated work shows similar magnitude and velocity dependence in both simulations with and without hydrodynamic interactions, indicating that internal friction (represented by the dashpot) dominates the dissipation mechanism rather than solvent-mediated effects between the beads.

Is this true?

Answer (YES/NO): YES